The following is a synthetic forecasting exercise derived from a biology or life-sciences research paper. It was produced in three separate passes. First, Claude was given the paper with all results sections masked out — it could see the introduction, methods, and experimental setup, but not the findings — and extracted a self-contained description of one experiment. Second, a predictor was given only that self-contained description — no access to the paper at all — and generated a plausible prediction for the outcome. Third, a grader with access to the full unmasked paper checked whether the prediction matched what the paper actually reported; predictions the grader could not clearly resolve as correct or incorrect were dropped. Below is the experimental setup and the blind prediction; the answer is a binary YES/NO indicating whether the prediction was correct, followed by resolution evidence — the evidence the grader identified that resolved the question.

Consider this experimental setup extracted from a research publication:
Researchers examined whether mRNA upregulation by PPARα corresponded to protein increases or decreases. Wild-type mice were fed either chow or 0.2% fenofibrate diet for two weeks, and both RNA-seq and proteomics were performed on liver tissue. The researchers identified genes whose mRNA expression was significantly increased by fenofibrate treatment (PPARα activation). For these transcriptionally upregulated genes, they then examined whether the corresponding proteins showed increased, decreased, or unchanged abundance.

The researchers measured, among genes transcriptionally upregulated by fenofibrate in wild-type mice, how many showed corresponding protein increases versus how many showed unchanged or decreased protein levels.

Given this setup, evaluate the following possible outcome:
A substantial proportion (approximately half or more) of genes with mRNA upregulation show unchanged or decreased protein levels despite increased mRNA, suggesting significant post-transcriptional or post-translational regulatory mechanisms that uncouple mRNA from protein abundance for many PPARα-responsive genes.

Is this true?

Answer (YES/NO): YES